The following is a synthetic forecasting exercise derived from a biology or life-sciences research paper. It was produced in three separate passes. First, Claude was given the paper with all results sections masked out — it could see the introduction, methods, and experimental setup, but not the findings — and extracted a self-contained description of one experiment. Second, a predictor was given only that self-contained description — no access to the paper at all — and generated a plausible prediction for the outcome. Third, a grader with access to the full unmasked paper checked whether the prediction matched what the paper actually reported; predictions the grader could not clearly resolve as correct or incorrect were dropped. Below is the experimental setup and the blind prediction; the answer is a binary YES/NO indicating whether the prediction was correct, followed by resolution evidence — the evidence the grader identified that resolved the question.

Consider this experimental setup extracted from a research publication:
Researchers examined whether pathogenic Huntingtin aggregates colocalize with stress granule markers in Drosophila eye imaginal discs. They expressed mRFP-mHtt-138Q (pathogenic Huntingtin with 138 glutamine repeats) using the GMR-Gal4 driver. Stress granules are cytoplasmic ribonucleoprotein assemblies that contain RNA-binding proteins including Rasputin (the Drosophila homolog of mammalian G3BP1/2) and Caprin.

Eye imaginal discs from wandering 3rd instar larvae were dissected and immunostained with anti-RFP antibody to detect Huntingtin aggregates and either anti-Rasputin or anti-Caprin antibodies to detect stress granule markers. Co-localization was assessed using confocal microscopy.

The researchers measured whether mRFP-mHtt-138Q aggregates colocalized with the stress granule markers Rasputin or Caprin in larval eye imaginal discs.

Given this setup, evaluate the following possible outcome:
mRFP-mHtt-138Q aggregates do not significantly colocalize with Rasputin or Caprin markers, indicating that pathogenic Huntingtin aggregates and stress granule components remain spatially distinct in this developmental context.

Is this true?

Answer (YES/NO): YES